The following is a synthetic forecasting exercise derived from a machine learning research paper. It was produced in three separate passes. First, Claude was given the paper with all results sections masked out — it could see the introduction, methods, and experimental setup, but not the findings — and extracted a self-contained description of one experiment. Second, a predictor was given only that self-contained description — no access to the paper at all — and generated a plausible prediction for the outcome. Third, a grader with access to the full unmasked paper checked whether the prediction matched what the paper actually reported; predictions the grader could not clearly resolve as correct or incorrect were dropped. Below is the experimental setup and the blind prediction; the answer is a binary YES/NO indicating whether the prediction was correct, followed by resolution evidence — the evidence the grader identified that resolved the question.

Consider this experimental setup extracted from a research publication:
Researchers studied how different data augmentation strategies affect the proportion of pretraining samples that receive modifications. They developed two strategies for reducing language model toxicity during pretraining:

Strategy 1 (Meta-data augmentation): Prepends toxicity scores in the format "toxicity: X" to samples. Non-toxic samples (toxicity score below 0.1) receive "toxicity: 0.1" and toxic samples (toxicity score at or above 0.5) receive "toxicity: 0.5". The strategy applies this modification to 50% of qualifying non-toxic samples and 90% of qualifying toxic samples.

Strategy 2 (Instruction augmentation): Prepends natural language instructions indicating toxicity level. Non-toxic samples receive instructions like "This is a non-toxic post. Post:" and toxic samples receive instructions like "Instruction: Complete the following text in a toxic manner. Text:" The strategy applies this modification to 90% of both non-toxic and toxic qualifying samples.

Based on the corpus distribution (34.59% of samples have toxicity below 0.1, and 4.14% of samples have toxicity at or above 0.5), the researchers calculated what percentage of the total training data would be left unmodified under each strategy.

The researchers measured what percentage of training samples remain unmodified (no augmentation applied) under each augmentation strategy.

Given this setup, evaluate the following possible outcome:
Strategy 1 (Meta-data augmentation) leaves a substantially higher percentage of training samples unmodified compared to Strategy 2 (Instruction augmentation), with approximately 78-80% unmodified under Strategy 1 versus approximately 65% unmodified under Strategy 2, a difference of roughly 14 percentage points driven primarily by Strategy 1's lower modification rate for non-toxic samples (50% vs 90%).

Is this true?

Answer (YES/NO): YES